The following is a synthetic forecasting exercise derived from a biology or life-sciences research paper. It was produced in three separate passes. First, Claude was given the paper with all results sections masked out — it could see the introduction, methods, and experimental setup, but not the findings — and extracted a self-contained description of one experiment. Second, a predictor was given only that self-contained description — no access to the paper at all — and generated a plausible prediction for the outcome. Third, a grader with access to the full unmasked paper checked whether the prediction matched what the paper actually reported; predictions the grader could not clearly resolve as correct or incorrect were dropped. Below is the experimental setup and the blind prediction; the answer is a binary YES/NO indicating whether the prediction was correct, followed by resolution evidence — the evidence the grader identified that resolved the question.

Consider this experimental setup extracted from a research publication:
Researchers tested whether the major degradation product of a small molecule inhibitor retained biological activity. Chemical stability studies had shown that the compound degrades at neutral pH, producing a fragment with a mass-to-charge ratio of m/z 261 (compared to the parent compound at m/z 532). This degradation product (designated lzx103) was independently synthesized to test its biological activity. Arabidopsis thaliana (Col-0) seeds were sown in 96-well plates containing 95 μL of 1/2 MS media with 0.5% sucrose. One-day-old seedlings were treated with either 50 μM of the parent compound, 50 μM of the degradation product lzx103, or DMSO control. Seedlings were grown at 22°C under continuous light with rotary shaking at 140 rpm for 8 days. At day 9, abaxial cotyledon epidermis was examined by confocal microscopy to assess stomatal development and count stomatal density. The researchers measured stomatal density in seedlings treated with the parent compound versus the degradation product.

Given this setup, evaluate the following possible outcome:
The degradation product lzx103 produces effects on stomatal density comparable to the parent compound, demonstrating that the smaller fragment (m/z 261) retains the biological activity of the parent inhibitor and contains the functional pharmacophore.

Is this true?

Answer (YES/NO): NO